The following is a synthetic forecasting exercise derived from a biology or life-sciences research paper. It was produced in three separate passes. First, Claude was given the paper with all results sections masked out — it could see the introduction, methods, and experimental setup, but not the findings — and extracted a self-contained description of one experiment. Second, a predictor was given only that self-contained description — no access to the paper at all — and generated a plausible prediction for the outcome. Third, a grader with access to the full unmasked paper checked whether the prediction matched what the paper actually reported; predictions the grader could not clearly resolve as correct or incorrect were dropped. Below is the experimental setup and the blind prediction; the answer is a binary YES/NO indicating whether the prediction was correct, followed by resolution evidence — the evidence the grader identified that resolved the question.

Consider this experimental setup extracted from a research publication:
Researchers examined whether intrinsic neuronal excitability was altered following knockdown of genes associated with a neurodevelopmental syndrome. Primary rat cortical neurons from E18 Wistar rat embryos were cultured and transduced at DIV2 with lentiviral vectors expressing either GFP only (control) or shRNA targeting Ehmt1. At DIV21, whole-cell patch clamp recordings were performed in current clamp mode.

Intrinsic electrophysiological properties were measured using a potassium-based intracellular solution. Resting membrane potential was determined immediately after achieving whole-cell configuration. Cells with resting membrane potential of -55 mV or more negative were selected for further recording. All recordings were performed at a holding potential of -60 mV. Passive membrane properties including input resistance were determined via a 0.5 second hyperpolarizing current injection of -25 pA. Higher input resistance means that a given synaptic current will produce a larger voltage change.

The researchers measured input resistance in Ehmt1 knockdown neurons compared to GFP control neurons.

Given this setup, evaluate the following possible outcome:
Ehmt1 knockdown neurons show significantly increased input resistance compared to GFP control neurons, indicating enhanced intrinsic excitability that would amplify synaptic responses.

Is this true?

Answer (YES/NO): NO